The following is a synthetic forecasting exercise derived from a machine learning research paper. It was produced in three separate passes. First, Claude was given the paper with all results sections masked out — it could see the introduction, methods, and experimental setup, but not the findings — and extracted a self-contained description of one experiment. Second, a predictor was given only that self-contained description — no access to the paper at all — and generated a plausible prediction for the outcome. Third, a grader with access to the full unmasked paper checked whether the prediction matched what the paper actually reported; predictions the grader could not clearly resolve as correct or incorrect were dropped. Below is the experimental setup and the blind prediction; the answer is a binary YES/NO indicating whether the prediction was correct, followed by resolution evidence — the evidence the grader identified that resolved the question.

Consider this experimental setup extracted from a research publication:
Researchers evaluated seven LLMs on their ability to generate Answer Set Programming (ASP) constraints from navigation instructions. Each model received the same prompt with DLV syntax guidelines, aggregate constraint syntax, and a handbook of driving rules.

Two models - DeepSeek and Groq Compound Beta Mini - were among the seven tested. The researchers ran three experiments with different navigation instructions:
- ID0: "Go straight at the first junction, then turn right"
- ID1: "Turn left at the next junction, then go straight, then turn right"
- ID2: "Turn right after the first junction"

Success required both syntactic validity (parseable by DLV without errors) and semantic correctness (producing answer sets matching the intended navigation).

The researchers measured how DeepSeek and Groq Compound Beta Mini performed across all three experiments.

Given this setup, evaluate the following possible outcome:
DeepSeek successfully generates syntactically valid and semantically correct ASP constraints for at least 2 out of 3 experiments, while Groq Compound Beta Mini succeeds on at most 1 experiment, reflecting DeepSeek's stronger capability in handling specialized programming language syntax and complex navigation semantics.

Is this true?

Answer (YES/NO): NO